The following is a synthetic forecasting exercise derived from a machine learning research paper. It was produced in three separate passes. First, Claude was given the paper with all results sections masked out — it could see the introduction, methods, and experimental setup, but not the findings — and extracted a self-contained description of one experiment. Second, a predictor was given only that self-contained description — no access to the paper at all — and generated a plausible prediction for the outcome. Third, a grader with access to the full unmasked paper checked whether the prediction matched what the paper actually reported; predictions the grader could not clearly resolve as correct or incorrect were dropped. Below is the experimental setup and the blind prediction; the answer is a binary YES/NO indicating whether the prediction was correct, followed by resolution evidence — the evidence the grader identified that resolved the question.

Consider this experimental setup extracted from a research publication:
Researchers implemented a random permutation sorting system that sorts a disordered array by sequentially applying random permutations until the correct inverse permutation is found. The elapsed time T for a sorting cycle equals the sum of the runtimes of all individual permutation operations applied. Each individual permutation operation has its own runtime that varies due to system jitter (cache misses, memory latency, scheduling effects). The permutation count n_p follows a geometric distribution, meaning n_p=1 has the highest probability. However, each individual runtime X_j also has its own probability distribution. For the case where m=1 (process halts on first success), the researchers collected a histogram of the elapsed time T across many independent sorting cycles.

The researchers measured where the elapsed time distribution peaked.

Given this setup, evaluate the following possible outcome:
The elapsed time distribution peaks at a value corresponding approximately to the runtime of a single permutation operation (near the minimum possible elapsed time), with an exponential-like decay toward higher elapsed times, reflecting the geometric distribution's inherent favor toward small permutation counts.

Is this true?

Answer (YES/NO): NO